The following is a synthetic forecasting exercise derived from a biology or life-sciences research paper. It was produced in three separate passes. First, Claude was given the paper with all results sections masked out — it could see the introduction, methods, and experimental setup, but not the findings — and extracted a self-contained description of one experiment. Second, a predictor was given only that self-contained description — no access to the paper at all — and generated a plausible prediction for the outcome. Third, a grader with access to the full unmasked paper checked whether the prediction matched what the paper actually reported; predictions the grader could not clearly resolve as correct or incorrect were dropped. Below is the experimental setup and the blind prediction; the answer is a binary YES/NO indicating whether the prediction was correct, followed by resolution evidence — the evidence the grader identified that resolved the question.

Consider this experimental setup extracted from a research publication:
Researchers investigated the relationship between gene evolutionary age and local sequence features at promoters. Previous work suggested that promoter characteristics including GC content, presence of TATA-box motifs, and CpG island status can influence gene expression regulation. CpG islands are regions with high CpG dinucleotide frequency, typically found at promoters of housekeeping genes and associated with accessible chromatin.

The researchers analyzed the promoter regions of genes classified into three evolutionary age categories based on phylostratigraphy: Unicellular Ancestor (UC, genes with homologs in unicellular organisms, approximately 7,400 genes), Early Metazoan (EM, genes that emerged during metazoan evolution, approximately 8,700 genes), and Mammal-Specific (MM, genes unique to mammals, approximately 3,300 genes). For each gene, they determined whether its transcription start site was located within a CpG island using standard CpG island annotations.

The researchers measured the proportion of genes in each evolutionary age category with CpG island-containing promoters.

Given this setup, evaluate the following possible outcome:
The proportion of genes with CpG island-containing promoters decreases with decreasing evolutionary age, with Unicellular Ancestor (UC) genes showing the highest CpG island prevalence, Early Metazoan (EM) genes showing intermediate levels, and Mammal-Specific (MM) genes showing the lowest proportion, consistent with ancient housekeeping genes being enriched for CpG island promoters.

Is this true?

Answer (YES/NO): YES